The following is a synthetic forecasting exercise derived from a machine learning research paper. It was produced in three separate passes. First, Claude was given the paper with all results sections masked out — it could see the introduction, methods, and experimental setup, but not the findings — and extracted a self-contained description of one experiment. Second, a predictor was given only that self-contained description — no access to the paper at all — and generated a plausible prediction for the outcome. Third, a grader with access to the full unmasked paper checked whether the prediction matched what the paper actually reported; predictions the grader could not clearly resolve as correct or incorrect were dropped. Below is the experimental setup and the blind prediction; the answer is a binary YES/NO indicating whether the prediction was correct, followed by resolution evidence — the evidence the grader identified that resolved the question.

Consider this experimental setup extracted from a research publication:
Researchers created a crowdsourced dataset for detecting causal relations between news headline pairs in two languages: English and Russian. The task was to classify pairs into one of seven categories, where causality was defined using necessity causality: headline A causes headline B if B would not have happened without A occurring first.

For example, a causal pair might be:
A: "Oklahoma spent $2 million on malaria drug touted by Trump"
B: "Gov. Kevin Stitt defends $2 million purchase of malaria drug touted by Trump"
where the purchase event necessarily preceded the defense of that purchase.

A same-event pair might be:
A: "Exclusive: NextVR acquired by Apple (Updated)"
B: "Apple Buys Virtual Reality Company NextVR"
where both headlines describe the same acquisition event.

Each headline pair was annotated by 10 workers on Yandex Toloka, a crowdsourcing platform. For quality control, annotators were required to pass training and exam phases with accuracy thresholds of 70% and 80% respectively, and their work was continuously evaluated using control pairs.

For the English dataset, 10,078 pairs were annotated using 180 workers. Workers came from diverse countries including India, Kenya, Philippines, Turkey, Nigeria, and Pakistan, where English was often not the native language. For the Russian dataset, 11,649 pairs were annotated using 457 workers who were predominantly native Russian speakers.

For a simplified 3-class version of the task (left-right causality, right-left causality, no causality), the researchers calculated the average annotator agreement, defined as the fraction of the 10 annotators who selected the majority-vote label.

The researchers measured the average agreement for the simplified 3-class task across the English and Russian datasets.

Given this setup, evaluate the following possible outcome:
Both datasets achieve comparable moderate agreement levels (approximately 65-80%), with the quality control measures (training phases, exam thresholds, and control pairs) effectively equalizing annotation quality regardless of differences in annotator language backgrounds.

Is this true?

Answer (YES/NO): NO